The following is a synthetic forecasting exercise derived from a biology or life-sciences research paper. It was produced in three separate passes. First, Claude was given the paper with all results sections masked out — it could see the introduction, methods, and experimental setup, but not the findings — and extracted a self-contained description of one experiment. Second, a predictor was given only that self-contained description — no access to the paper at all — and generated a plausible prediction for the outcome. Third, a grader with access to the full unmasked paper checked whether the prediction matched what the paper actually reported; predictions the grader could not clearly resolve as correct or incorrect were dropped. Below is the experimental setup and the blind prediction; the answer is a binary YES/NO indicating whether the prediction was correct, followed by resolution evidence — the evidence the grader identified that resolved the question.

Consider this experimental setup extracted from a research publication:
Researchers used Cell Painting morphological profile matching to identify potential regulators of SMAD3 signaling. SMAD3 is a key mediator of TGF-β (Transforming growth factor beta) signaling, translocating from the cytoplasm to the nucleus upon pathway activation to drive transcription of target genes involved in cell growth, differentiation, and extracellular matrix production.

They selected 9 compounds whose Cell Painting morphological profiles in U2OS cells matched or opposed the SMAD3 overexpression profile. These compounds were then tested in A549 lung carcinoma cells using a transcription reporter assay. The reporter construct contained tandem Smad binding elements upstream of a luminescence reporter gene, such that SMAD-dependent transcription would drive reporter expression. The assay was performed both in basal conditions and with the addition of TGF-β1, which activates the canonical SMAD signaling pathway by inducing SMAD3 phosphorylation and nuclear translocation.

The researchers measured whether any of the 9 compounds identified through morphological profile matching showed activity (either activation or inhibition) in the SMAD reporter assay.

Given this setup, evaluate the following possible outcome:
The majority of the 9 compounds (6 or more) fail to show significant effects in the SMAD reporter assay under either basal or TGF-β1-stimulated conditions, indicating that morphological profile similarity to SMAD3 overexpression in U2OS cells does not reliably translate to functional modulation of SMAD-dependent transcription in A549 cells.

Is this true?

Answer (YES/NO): YES